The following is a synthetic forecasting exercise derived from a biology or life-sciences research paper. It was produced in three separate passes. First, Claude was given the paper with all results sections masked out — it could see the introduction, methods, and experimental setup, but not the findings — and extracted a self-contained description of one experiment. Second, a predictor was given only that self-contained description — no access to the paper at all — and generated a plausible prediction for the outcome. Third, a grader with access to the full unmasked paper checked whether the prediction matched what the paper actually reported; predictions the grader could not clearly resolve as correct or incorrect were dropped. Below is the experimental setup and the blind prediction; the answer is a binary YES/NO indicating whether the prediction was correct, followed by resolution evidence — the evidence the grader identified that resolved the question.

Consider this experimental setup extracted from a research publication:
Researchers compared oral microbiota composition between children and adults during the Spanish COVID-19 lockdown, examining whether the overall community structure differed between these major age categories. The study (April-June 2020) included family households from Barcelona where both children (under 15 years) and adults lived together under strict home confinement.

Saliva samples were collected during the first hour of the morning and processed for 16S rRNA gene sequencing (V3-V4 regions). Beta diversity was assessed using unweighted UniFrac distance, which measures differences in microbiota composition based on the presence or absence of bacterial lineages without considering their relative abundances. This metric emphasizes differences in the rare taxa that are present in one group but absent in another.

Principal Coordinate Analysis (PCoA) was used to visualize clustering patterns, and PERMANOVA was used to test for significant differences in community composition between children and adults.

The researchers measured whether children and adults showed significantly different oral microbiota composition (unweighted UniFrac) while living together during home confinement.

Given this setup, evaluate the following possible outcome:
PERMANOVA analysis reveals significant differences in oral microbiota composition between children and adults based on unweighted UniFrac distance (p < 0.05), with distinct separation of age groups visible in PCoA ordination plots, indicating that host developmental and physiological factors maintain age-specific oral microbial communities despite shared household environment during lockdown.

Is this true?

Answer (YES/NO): YES